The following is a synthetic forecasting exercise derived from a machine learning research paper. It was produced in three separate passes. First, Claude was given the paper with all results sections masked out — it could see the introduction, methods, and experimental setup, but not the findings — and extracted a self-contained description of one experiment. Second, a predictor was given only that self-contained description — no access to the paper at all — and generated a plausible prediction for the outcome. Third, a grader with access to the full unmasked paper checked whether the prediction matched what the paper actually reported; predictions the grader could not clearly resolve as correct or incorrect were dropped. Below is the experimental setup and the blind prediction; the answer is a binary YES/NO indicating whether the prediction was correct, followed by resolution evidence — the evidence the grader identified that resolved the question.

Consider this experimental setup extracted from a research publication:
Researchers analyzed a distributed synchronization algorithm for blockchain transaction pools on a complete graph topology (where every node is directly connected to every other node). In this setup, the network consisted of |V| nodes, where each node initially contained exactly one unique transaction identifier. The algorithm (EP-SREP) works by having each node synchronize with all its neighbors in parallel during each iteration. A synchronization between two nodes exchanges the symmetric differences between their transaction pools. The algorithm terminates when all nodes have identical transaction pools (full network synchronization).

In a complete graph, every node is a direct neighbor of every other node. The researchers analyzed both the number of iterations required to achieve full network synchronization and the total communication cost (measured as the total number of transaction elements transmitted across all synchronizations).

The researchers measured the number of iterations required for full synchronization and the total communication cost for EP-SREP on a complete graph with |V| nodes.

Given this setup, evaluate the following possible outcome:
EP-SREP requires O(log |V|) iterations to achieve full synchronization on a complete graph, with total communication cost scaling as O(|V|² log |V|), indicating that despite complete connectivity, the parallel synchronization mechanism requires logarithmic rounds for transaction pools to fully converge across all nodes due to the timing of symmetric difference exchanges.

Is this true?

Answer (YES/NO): NO